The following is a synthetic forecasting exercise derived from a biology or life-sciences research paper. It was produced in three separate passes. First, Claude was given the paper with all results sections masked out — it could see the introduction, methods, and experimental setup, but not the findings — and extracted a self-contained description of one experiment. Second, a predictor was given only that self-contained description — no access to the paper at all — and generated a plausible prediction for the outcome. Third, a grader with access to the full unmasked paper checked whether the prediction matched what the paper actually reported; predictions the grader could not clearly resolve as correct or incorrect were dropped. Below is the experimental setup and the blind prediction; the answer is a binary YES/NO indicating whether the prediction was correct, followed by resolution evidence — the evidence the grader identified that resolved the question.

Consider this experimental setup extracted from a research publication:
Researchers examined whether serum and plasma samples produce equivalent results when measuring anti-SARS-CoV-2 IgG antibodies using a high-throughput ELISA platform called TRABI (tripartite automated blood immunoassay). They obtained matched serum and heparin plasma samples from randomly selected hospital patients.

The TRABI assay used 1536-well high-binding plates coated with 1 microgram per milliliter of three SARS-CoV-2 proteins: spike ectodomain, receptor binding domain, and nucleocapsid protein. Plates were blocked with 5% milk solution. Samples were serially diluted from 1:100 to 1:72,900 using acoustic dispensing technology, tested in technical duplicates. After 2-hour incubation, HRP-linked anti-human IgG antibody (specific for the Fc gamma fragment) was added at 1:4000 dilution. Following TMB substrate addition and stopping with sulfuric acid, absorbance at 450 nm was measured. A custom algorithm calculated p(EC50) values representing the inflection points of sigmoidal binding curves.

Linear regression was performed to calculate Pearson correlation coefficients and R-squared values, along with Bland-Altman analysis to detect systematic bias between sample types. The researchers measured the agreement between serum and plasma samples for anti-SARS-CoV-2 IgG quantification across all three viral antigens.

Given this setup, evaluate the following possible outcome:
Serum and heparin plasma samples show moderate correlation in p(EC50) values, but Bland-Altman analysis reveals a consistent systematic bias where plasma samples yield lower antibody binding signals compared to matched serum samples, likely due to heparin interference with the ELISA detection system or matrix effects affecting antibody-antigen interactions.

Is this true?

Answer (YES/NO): NO